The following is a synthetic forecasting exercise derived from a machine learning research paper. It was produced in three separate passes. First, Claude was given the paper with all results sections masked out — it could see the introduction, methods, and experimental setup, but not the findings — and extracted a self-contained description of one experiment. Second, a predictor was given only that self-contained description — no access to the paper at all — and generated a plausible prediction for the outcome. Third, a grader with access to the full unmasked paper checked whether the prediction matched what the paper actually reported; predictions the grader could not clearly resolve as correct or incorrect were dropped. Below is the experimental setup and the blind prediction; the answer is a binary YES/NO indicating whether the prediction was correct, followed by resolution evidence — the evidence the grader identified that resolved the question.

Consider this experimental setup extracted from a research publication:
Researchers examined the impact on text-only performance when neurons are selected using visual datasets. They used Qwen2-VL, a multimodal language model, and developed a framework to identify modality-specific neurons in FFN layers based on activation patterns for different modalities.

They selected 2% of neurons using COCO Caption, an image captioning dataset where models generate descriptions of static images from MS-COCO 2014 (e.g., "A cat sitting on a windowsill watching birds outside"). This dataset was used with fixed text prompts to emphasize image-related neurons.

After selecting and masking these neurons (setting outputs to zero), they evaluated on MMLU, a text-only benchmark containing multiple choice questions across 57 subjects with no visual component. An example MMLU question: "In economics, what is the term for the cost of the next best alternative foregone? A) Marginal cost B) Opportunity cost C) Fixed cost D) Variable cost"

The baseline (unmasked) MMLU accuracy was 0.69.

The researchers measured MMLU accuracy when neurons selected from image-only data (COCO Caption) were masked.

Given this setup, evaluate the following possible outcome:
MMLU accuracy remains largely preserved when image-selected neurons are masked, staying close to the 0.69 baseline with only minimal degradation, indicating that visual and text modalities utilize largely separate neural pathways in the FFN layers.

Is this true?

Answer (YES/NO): NO